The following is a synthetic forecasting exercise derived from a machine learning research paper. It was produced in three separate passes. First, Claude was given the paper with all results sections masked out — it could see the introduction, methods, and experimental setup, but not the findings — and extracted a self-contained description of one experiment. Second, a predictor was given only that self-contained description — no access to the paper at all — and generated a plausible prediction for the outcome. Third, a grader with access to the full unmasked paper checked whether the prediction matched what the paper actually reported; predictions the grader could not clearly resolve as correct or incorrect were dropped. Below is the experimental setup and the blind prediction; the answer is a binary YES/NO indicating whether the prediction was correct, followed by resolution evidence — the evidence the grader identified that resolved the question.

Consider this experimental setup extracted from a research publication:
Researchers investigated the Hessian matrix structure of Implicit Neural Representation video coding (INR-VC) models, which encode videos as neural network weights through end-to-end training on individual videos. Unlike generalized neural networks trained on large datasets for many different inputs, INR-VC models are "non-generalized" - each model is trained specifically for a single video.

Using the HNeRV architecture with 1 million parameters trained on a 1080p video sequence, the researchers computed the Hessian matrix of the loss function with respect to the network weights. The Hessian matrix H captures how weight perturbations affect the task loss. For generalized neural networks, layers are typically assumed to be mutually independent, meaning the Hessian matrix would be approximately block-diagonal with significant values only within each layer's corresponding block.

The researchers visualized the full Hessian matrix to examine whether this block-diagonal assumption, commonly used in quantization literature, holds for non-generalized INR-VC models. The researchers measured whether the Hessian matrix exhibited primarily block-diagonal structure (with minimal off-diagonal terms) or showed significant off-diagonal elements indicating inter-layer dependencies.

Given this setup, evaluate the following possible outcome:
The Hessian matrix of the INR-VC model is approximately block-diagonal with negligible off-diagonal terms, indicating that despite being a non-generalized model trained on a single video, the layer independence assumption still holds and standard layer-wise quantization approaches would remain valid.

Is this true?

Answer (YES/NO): NO